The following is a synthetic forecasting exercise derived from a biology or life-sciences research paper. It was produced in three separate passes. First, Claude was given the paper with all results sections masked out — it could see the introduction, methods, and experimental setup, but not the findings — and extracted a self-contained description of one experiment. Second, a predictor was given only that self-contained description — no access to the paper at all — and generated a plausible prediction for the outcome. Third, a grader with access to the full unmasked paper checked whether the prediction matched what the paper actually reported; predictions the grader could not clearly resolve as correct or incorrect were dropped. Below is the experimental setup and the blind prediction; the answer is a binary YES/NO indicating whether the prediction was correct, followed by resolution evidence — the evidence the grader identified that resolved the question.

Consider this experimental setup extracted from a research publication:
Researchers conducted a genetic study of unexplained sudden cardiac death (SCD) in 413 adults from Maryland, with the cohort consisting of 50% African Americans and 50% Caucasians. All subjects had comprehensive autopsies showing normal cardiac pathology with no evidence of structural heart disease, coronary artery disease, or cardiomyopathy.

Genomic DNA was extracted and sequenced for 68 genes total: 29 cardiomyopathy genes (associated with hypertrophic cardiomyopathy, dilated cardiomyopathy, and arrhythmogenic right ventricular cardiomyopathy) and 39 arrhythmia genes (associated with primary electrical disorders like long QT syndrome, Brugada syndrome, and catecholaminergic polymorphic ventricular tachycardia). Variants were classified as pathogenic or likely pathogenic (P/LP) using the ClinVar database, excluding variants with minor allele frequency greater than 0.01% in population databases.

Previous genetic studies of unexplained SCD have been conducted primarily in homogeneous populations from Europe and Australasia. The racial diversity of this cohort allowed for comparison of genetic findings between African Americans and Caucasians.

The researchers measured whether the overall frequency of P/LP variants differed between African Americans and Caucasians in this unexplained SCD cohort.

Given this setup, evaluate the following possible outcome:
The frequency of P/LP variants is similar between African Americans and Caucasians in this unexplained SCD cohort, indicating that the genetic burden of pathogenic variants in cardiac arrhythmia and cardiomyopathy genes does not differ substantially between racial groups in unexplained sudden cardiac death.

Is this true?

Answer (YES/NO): YES